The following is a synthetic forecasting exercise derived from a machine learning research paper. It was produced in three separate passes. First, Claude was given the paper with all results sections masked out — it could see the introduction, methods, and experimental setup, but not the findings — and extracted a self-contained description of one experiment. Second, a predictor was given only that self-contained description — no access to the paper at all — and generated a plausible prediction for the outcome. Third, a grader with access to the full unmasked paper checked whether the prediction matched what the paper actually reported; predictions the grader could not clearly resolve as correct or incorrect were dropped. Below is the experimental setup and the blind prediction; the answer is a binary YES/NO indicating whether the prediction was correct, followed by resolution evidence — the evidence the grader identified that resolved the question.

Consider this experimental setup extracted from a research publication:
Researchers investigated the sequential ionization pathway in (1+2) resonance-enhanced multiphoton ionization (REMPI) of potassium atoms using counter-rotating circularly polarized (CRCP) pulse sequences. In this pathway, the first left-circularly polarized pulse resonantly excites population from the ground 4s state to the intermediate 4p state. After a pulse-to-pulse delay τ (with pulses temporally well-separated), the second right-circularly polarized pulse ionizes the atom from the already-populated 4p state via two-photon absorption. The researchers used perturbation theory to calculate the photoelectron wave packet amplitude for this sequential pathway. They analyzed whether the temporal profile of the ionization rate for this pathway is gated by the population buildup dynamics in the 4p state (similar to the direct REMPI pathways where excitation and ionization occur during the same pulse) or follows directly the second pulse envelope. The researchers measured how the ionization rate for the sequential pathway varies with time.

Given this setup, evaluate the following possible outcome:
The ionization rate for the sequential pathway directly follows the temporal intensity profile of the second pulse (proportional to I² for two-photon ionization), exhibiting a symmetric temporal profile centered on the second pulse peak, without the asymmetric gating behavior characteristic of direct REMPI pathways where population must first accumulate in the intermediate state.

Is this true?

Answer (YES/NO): YES